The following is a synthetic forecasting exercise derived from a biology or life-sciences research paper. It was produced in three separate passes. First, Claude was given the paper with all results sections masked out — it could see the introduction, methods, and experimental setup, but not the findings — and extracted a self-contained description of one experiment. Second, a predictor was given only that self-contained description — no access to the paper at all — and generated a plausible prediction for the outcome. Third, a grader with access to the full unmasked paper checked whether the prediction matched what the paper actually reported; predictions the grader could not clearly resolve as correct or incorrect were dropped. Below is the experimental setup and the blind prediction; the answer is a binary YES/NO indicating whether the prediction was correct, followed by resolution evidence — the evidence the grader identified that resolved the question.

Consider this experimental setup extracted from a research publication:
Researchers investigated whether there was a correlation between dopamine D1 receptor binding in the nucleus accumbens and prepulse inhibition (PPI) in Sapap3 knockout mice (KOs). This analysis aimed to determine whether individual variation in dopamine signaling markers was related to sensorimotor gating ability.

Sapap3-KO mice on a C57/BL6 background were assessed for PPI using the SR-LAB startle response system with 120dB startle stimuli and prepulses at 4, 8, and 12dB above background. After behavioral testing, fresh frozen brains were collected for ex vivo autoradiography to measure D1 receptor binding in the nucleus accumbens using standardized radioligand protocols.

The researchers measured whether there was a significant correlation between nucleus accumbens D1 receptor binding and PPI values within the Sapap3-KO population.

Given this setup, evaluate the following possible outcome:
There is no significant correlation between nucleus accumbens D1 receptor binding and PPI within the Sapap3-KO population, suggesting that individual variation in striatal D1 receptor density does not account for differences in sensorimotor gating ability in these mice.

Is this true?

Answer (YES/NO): NO